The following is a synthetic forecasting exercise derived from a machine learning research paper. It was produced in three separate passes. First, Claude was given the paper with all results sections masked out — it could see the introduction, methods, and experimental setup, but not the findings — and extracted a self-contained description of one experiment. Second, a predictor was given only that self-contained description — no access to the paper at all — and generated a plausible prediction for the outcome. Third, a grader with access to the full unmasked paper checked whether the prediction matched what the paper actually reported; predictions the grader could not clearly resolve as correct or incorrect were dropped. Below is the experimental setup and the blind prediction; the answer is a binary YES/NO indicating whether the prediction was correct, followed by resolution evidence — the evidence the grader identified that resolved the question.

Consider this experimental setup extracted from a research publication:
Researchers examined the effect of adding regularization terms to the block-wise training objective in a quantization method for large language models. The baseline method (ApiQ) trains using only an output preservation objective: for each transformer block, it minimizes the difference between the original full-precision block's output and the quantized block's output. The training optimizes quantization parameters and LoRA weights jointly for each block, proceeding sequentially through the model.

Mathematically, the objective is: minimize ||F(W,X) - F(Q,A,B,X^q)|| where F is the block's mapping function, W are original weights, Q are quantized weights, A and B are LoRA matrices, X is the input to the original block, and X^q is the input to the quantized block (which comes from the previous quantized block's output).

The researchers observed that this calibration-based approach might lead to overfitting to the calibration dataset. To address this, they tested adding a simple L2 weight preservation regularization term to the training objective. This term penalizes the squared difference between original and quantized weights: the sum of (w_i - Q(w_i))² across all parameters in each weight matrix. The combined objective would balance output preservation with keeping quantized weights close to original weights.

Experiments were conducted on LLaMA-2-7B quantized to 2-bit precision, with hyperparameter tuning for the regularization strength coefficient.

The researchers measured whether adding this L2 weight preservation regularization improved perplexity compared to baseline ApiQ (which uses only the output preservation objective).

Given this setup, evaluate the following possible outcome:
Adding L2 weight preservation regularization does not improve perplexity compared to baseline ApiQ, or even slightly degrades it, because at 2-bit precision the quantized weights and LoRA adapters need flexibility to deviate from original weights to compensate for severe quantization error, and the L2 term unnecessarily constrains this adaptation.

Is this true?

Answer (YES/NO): YES